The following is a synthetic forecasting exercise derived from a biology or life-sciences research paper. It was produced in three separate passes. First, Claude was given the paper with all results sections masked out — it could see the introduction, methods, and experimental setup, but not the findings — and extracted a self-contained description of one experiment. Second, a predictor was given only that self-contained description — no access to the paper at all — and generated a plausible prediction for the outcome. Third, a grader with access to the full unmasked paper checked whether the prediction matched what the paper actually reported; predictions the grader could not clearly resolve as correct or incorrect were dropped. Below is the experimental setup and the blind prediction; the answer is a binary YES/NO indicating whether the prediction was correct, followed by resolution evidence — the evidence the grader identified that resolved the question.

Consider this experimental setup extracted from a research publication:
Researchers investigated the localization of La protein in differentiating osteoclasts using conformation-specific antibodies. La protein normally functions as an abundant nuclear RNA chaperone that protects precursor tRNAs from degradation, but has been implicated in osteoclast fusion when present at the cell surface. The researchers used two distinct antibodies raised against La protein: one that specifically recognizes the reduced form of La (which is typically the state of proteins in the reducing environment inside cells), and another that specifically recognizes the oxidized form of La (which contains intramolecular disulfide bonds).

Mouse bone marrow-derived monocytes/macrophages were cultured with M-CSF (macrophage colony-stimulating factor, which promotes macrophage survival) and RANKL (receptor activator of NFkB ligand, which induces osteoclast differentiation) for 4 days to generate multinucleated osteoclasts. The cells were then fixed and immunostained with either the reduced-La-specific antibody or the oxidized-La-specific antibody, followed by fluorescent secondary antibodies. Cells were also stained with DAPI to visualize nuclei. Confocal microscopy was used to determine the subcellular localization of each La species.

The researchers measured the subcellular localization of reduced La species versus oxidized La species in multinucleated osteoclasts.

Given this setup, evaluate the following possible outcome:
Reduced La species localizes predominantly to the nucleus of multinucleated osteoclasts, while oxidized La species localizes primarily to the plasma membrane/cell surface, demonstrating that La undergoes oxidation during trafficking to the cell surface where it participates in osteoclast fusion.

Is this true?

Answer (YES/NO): YES